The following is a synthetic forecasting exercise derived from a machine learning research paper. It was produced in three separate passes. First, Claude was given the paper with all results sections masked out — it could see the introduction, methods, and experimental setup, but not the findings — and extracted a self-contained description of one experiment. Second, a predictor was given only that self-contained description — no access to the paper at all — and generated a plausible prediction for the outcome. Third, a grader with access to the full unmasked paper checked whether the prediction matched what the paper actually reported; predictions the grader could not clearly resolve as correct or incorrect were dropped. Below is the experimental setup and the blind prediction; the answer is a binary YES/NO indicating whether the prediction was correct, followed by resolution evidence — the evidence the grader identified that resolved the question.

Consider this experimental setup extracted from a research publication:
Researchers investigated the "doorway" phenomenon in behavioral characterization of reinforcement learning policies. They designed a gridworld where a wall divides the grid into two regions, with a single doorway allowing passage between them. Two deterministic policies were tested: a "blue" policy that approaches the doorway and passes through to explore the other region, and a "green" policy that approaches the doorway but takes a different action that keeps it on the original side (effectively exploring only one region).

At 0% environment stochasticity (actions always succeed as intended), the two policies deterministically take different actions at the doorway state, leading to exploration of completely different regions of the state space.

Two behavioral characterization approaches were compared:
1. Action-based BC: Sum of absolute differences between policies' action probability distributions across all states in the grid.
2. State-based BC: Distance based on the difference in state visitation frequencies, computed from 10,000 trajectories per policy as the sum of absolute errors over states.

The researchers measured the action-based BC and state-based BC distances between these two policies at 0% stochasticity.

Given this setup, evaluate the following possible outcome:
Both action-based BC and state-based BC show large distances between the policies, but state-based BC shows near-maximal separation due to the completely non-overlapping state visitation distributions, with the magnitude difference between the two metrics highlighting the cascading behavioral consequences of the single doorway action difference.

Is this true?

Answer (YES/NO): NO